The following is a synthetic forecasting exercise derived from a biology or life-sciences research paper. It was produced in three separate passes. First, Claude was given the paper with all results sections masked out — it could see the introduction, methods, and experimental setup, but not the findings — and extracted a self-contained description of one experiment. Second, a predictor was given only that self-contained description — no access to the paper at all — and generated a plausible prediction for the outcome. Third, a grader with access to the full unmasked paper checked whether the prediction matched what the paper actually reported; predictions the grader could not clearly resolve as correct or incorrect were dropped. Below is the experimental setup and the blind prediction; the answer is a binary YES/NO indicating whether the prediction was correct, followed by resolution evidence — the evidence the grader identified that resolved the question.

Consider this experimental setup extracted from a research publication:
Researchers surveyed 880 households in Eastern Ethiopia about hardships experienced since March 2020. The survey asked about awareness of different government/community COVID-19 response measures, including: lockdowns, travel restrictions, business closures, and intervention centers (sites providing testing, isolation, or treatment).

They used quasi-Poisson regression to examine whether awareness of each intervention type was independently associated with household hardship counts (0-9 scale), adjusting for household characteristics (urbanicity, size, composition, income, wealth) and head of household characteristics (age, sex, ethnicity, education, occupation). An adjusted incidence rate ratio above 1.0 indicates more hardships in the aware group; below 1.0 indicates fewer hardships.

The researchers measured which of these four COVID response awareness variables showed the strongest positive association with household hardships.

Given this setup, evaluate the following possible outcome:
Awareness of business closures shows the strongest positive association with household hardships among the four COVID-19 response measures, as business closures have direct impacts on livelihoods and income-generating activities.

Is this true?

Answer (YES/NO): NO